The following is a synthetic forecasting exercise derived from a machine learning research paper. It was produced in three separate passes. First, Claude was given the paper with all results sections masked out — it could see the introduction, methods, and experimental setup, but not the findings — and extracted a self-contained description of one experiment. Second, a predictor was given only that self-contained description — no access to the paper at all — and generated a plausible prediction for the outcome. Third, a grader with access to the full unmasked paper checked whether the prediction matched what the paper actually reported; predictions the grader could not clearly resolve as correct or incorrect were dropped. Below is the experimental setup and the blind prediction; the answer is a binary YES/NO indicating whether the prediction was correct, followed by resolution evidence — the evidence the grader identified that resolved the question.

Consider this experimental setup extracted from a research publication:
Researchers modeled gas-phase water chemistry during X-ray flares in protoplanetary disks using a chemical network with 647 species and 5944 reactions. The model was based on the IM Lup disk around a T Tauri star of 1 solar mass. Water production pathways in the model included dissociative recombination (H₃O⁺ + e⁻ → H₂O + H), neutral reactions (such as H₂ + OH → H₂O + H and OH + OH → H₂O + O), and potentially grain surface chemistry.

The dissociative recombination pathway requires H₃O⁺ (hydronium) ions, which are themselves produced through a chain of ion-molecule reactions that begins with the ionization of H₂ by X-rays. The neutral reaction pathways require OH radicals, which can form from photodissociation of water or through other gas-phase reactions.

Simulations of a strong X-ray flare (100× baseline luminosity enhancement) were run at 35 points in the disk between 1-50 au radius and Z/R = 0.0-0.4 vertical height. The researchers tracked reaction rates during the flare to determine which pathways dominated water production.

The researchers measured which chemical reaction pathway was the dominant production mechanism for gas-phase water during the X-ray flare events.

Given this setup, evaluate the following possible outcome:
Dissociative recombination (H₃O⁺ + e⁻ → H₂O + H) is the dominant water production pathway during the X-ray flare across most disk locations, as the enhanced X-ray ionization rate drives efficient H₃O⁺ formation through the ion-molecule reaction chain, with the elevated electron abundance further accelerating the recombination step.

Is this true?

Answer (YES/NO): YES